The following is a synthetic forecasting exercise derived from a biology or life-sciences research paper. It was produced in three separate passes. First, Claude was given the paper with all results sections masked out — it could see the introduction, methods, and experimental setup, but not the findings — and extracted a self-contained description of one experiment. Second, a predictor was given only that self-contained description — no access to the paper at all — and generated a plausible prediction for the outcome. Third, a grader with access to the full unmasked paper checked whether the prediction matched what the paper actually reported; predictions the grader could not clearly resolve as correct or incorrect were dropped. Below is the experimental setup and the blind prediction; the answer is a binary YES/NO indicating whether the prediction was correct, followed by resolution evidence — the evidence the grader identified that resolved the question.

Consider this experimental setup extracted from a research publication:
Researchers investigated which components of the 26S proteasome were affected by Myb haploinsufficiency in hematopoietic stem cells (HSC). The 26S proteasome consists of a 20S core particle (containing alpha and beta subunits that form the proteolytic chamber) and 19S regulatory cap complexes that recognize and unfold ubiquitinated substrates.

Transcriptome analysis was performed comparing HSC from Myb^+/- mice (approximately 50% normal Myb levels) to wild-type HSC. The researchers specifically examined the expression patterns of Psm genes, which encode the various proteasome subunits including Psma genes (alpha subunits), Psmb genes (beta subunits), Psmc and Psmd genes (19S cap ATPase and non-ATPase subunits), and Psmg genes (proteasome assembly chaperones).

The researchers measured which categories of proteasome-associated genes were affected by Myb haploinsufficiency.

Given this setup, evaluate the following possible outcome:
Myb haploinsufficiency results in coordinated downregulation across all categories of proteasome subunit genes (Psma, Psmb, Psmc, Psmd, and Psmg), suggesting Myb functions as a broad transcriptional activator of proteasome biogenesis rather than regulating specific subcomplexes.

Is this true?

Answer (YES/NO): NO